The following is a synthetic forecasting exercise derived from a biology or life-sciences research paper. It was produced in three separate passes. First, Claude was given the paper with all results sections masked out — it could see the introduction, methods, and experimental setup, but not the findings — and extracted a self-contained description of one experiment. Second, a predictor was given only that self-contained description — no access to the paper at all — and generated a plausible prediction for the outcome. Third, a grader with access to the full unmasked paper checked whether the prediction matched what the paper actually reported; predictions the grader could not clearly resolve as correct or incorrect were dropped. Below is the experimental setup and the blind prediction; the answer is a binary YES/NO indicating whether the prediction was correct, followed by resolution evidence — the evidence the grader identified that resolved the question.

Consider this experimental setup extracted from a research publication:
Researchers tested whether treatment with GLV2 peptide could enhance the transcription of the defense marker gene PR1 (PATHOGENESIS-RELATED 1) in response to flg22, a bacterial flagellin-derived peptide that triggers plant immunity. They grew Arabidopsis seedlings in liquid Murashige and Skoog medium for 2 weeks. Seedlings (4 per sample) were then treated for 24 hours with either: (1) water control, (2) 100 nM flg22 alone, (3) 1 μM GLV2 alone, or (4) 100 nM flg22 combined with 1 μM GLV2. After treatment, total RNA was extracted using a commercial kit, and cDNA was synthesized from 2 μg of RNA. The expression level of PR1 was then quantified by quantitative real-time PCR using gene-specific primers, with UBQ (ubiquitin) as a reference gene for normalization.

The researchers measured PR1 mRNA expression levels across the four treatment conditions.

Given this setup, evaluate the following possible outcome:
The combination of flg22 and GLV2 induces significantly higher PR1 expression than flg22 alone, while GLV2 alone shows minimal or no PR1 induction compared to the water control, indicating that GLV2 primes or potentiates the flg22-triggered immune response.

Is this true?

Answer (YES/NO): YES